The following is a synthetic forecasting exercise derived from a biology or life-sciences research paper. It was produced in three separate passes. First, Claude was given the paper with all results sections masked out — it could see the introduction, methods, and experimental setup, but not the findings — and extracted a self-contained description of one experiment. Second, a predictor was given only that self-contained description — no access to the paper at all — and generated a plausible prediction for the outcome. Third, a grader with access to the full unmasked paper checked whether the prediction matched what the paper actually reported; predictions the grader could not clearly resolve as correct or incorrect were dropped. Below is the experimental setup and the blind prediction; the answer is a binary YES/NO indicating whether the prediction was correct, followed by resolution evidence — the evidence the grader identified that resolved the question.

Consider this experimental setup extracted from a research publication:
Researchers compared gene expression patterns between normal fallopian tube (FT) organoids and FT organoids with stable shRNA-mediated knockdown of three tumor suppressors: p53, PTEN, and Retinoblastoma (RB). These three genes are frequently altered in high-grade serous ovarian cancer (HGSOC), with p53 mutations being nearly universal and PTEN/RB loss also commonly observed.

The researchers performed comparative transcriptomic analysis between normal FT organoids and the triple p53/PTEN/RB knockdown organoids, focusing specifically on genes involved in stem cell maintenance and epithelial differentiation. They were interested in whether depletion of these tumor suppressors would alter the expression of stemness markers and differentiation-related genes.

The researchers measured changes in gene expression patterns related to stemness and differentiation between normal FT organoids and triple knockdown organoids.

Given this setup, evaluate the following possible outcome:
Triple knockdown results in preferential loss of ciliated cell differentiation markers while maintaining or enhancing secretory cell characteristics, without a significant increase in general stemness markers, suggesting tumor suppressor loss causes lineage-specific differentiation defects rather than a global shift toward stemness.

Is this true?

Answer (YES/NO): NO